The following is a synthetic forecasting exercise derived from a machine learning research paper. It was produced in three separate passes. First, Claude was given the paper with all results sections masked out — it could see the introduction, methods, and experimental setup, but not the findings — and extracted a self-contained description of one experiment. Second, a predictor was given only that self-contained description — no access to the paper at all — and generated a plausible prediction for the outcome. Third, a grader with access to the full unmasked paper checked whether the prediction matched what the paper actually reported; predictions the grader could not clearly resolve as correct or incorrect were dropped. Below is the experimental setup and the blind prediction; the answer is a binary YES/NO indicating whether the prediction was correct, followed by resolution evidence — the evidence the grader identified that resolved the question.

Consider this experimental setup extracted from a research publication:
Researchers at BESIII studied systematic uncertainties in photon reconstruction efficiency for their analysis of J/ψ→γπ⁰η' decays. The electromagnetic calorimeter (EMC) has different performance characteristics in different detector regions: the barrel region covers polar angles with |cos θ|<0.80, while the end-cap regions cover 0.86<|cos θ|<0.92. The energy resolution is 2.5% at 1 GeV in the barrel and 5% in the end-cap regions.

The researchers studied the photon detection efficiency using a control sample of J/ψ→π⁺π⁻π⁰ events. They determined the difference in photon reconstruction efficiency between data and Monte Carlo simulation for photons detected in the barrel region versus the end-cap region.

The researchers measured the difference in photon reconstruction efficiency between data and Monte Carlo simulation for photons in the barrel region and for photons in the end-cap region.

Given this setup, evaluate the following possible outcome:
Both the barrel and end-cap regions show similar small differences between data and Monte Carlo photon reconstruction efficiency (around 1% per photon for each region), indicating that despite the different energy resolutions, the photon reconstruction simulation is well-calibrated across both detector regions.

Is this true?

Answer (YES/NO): NO